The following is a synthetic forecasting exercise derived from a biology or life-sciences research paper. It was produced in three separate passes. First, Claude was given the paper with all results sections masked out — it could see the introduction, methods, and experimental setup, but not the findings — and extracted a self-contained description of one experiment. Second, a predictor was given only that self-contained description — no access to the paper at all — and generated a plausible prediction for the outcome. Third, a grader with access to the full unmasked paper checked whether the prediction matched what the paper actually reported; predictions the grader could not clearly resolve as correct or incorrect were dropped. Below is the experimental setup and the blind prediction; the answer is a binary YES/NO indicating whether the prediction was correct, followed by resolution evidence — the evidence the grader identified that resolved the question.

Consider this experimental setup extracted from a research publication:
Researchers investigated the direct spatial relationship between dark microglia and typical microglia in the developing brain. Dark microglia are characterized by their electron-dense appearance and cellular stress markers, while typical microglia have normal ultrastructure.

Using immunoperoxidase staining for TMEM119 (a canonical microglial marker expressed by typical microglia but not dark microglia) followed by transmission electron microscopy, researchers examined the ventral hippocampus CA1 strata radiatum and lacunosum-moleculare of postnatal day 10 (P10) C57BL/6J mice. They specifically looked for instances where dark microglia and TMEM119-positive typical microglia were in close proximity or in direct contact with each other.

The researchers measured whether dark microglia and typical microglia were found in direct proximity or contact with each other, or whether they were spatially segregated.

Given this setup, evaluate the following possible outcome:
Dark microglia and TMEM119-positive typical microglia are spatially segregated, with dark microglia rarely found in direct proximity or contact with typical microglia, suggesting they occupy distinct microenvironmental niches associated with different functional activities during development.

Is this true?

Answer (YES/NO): NO